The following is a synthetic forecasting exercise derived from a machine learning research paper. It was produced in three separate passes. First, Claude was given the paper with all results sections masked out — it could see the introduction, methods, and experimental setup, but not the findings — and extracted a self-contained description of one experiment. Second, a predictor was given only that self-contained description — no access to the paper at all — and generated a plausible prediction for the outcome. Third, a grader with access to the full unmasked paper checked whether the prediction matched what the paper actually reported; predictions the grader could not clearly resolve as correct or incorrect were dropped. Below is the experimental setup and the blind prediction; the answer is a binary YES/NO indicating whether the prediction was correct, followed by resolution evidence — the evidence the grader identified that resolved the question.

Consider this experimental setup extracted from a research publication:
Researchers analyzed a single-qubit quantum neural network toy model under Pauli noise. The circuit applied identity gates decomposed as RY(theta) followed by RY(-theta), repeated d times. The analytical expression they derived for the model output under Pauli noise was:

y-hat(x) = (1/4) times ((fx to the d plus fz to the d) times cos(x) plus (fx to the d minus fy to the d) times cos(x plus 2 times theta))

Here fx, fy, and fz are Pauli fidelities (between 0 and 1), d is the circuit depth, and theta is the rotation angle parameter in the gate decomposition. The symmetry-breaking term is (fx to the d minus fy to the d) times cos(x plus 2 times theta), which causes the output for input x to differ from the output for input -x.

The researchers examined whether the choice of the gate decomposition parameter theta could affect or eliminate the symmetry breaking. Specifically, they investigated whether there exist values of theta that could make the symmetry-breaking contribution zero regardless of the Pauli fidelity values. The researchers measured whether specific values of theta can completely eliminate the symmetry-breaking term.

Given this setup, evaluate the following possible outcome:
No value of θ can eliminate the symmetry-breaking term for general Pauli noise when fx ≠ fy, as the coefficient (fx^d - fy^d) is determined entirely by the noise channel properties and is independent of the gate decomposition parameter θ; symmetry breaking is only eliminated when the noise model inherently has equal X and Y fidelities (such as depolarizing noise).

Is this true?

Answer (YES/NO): NO